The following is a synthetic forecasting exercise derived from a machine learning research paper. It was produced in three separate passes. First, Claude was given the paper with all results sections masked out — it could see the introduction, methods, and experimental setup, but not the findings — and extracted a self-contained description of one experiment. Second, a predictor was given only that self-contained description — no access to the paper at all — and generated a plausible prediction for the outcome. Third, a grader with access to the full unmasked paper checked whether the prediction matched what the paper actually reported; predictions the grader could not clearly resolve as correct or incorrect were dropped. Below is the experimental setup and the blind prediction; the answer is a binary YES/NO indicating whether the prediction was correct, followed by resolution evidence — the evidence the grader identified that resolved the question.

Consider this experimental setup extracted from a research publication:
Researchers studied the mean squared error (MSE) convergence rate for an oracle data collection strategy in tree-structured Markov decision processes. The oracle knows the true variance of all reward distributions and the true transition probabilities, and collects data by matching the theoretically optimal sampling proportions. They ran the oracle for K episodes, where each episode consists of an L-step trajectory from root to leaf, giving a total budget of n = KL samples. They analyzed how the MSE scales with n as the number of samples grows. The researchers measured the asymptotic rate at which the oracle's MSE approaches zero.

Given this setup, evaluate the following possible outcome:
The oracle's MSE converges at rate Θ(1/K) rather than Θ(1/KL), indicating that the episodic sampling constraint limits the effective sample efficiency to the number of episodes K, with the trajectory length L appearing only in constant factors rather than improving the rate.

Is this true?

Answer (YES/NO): NO